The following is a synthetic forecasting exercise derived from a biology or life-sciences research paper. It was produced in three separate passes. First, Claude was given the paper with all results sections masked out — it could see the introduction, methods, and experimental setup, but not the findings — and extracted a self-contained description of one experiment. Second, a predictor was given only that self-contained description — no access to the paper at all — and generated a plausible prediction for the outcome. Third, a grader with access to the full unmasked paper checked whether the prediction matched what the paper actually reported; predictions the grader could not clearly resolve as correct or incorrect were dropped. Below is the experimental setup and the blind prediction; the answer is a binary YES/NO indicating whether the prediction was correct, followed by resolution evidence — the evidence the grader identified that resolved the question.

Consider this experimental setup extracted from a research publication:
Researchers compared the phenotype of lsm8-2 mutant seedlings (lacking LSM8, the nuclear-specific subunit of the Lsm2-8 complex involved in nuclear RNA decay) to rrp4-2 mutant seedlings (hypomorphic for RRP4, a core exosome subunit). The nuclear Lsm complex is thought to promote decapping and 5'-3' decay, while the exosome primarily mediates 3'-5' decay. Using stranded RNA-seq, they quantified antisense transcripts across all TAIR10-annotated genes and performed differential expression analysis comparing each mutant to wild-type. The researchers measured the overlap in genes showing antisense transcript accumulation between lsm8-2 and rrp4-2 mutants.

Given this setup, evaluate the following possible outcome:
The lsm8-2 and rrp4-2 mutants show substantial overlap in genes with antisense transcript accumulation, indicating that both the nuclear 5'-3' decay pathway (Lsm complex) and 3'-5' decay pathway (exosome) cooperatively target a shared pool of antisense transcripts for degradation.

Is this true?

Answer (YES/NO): NO